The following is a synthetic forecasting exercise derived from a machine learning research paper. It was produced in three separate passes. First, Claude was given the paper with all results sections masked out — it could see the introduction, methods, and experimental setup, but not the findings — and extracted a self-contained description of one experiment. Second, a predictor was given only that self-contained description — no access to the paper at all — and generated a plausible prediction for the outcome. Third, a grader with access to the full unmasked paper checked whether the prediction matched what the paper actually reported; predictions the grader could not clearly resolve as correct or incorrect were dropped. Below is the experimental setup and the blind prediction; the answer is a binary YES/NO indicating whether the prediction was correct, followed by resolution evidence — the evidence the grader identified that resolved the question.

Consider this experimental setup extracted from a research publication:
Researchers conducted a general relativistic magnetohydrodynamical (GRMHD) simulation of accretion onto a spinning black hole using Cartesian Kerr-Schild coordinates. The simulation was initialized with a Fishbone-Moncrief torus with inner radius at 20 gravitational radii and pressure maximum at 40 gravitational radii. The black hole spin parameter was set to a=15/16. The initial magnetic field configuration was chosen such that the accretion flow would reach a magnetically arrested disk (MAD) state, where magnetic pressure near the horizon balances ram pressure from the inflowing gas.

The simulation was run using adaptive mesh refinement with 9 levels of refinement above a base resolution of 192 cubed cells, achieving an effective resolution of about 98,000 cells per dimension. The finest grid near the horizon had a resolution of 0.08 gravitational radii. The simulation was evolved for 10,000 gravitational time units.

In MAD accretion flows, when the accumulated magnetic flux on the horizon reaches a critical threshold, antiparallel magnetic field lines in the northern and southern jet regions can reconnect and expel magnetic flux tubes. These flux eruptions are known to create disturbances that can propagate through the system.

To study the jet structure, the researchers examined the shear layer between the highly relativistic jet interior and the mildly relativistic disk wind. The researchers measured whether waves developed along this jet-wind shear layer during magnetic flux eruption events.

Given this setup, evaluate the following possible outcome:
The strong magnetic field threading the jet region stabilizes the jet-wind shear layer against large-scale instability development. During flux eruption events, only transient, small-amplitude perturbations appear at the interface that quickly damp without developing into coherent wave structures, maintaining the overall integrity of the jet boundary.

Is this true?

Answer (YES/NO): NO